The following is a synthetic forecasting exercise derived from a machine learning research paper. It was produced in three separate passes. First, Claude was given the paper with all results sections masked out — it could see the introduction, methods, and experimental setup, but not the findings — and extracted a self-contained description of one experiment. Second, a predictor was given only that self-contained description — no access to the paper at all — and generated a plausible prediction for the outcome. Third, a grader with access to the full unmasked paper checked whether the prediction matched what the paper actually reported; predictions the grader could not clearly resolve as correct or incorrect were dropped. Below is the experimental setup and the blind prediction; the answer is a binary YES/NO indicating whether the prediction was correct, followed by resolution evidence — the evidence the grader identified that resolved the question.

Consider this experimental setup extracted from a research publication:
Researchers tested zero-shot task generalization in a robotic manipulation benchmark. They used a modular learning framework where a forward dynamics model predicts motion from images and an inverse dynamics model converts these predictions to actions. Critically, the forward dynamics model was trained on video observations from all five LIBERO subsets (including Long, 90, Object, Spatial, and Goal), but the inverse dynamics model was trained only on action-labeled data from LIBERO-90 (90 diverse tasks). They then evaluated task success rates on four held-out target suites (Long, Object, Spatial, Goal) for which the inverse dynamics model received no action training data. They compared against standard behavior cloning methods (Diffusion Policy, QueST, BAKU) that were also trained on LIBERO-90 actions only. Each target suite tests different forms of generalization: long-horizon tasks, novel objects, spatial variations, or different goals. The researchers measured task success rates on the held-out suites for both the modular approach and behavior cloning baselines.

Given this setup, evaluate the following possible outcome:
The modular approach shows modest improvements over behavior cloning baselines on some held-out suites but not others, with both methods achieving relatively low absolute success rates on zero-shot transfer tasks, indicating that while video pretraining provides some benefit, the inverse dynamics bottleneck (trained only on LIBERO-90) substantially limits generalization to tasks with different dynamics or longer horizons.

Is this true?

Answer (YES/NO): NO